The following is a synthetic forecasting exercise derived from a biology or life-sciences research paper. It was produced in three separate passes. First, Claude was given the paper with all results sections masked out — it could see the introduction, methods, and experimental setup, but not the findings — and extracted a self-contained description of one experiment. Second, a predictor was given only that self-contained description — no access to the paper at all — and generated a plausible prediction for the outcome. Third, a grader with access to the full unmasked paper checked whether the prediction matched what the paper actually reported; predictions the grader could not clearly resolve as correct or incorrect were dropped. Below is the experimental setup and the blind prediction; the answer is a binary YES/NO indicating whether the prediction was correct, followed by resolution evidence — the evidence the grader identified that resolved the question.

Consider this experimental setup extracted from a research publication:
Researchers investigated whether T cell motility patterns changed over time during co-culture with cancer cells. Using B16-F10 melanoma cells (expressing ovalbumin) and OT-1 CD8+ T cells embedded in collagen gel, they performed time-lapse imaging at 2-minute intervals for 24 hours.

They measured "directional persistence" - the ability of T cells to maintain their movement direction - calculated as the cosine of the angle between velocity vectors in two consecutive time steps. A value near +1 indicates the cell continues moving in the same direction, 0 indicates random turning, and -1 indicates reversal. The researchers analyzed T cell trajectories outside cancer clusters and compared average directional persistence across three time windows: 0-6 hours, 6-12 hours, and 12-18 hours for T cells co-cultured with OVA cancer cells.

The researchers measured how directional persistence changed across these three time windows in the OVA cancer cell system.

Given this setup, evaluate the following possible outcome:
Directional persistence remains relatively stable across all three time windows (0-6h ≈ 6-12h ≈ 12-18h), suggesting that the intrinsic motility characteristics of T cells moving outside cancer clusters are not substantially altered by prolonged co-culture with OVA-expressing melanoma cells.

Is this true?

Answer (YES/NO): NO